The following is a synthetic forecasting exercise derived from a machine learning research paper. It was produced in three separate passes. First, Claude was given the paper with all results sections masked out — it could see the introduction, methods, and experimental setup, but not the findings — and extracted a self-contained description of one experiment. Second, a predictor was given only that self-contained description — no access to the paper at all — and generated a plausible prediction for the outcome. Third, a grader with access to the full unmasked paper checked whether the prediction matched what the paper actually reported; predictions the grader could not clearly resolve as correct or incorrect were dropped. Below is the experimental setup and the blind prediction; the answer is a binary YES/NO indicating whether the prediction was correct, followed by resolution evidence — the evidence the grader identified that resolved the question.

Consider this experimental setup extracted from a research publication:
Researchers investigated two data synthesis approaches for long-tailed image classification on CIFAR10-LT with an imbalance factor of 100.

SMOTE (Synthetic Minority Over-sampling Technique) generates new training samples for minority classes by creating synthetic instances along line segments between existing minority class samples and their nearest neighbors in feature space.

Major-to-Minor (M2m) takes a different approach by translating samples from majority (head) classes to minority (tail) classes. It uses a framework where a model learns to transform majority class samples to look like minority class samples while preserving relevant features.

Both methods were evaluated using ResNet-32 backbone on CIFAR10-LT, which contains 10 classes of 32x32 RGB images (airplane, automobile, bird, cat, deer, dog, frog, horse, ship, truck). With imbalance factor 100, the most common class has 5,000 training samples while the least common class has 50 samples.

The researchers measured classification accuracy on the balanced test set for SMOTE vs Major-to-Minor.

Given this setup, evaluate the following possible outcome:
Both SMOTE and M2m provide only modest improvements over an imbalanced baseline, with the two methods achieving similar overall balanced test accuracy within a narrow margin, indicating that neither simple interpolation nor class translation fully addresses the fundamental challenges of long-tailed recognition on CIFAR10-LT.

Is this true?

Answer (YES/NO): NO